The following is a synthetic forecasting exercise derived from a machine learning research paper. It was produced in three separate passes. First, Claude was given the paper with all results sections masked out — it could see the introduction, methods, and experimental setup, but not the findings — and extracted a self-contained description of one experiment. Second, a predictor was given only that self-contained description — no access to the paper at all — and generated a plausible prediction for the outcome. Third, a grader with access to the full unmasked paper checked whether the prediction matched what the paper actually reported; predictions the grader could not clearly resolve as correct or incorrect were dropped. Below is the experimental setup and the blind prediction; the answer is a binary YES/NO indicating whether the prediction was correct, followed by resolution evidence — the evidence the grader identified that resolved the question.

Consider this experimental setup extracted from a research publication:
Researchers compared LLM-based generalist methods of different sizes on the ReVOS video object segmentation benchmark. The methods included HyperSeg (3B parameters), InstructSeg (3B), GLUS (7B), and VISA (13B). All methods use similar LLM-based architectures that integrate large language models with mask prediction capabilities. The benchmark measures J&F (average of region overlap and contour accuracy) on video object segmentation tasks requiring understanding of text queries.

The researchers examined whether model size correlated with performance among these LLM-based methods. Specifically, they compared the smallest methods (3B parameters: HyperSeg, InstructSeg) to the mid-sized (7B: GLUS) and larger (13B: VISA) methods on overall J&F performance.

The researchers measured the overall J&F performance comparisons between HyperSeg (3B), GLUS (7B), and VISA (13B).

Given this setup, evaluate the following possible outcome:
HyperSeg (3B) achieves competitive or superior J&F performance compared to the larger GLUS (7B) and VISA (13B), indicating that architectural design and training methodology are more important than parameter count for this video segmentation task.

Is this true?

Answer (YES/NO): YES